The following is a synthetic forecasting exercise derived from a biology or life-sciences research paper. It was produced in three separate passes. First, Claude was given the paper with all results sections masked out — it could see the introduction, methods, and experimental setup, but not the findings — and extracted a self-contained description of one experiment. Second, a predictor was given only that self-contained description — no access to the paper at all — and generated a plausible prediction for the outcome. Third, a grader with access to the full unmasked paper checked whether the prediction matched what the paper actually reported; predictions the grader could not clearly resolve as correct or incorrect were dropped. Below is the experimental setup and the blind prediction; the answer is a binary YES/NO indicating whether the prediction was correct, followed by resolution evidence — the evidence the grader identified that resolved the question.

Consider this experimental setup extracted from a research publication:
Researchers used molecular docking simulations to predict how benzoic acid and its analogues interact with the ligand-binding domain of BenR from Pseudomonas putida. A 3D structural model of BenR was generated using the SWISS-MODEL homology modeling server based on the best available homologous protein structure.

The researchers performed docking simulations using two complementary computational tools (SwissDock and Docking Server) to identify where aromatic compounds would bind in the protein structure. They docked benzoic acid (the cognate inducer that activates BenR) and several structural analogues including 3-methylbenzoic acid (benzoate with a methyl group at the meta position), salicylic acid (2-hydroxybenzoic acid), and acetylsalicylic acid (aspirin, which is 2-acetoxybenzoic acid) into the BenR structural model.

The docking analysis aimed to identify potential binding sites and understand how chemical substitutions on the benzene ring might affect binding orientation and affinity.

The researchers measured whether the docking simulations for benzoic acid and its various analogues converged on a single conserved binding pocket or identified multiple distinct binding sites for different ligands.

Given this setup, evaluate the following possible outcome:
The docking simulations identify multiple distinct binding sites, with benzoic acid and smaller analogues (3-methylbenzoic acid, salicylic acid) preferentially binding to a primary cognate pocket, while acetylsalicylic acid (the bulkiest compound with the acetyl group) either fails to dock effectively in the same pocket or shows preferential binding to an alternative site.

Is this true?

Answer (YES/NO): NO